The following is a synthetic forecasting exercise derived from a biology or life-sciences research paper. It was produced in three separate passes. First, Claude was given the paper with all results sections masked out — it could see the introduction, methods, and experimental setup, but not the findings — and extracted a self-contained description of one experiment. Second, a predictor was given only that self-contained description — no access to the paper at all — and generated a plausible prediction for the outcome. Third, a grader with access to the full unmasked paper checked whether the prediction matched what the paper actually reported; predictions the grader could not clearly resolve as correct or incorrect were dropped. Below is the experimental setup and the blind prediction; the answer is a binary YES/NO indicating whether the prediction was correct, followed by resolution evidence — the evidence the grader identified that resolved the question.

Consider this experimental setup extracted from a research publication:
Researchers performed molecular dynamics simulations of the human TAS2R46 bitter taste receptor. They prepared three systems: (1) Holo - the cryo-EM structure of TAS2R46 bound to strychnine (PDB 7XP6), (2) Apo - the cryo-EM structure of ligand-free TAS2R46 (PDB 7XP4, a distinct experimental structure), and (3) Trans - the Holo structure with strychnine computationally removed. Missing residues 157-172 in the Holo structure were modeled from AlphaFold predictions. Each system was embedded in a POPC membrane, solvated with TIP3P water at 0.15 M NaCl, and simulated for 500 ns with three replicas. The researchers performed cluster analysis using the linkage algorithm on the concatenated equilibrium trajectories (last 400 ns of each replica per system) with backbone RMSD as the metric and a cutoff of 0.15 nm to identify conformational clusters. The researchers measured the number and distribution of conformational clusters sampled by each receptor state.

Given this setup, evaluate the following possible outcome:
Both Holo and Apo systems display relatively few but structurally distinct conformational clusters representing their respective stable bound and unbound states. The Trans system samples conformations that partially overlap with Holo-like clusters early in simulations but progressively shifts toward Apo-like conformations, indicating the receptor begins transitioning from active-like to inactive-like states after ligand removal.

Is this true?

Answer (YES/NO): NO